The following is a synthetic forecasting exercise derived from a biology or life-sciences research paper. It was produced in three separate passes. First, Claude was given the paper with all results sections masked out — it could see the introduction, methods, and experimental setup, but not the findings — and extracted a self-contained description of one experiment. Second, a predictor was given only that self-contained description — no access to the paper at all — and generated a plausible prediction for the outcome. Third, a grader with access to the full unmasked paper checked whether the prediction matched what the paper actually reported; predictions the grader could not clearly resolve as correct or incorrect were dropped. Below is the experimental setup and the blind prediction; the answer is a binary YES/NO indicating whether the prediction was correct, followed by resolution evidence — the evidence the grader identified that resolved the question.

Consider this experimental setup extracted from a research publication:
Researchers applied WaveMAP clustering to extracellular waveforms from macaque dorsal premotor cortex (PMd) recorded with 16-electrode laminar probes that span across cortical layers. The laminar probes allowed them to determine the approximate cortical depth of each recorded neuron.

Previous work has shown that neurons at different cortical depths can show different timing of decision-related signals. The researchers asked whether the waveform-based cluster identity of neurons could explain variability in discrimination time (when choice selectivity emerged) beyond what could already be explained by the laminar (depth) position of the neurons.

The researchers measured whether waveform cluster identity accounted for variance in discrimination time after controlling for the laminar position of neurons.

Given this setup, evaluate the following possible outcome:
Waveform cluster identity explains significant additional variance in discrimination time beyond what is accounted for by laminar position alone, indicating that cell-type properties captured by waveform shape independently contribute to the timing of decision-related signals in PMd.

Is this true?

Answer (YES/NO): YES